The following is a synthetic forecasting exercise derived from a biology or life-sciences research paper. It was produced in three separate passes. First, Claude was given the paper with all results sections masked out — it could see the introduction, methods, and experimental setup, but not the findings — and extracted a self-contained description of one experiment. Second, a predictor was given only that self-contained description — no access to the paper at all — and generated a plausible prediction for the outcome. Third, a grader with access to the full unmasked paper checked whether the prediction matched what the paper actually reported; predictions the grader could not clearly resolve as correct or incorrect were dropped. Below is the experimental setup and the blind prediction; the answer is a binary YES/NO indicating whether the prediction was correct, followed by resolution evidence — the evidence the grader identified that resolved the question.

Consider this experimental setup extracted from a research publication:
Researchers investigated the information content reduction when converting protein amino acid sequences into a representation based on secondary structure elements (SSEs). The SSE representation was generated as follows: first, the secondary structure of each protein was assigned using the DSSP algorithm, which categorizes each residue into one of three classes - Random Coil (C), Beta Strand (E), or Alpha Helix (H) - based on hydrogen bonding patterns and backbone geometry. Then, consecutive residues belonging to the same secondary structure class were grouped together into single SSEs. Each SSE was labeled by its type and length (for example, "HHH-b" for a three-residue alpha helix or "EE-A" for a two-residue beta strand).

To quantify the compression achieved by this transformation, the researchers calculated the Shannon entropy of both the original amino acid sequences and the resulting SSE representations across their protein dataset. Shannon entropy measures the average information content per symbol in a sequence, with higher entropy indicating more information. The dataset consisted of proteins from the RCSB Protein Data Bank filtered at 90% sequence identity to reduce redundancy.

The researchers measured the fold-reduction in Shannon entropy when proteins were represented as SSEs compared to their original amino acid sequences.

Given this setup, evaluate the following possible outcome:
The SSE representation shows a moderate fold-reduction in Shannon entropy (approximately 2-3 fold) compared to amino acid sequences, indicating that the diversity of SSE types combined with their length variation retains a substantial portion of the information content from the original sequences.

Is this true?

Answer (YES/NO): NO